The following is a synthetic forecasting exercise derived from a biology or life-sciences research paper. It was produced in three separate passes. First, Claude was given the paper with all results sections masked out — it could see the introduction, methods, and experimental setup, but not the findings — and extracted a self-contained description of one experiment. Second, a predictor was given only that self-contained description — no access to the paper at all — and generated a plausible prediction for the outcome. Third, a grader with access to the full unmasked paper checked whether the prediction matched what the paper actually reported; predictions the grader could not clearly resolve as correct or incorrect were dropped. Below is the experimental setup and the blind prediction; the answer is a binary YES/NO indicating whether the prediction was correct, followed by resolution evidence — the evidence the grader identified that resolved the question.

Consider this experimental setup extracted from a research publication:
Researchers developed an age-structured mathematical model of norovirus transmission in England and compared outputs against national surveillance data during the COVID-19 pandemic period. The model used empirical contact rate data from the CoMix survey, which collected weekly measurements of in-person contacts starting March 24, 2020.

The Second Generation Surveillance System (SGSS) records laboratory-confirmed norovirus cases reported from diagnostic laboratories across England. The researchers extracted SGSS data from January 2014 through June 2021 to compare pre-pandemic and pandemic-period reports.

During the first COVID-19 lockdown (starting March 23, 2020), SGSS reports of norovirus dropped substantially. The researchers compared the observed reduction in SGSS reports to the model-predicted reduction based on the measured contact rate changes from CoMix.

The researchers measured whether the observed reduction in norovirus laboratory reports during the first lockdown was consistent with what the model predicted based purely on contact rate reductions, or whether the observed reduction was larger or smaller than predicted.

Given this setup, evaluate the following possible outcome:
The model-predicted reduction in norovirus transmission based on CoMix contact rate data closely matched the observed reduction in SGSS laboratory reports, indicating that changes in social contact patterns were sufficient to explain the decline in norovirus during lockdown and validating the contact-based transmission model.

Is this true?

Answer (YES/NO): YES